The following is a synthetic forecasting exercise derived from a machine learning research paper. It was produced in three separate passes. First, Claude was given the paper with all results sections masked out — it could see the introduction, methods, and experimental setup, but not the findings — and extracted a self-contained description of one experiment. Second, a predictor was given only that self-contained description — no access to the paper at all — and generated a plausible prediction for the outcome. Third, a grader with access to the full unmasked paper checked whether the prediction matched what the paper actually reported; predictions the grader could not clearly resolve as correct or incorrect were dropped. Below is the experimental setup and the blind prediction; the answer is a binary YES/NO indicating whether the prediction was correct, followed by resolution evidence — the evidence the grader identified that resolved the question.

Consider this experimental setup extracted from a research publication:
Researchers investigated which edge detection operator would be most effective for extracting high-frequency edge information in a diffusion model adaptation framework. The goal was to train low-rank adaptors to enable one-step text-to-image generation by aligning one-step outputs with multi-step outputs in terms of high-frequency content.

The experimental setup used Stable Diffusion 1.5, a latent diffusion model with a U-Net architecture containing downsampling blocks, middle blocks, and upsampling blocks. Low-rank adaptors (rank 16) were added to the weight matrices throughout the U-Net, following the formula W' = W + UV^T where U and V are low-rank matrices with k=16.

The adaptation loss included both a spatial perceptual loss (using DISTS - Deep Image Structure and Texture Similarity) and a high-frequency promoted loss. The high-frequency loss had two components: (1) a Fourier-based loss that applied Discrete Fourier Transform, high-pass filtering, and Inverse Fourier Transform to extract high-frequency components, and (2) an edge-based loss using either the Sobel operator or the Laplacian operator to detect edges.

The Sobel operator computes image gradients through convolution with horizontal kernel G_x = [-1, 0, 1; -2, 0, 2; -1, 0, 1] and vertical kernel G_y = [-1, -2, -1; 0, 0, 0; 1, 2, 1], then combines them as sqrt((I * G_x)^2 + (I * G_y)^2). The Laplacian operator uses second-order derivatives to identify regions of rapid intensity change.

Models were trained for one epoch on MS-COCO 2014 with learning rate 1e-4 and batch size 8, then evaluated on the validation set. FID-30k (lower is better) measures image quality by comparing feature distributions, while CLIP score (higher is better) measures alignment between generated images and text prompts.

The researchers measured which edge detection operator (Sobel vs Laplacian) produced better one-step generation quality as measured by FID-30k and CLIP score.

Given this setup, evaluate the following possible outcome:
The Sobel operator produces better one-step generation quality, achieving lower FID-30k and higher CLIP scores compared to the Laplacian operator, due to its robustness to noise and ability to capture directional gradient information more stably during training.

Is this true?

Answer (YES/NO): YES